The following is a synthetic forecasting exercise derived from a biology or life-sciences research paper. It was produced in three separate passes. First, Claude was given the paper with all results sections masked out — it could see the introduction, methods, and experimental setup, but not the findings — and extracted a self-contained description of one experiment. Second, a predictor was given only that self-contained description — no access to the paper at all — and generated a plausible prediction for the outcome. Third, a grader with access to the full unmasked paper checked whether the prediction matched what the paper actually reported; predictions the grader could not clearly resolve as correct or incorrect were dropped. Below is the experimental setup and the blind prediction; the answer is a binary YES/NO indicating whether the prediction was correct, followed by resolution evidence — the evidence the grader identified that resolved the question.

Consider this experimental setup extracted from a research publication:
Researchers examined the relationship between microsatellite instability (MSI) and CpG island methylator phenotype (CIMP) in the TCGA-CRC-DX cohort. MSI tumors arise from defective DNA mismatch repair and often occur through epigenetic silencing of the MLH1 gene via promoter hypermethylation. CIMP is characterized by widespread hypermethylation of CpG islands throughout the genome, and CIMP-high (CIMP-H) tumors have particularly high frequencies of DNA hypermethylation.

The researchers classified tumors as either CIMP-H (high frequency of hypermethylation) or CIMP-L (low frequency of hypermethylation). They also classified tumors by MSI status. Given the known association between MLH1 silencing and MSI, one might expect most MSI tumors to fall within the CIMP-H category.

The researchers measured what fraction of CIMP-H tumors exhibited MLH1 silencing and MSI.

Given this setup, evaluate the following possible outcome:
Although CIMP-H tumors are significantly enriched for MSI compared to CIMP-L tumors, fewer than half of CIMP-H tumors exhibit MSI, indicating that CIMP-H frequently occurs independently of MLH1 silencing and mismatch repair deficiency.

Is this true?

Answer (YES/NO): NO